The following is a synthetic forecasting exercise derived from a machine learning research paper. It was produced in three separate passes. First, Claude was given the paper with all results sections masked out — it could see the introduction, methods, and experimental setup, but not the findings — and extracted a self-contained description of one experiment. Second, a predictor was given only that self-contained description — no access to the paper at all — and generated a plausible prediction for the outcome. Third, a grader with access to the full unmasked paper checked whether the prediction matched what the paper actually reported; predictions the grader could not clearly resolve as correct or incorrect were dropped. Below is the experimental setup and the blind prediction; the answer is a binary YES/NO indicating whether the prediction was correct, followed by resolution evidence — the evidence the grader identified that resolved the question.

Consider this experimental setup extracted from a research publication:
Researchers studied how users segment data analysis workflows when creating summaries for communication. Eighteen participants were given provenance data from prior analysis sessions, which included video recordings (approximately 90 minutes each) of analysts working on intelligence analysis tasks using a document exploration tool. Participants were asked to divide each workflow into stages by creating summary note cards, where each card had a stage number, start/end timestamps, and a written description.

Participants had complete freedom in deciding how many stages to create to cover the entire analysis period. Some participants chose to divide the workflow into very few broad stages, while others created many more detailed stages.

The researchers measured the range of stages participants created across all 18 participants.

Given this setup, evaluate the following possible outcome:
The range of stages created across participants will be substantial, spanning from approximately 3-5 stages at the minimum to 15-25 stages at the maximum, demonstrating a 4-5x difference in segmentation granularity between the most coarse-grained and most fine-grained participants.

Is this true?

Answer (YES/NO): NO